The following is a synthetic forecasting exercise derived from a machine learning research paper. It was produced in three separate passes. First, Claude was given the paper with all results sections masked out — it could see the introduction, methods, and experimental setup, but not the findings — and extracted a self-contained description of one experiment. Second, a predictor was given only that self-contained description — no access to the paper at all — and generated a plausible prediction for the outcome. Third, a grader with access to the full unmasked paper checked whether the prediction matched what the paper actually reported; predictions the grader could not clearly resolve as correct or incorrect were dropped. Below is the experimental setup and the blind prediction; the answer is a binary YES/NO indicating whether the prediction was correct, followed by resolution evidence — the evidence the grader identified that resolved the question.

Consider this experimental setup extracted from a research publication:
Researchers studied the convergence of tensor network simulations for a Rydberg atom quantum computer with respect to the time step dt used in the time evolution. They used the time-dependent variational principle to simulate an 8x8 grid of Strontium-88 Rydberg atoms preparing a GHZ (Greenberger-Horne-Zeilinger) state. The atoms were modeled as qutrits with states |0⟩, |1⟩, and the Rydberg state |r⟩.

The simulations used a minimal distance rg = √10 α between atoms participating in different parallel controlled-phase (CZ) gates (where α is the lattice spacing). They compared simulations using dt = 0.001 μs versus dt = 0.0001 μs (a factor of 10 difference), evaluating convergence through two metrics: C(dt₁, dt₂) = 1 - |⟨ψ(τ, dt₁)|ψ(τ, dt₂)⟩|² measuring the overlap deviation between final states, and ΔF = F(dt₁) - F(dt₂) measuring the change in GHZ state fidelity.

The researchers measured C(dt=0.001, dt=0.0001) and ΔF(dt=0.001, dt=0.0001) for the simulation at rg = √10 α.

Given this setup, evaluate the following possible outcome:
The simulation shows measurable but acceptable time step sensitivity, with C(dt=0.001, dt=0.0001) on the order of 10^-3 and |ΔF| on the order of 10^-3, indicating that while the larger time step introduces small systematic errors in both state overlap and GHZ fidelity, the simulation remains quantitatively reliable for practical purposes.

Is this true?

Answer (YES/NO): NO